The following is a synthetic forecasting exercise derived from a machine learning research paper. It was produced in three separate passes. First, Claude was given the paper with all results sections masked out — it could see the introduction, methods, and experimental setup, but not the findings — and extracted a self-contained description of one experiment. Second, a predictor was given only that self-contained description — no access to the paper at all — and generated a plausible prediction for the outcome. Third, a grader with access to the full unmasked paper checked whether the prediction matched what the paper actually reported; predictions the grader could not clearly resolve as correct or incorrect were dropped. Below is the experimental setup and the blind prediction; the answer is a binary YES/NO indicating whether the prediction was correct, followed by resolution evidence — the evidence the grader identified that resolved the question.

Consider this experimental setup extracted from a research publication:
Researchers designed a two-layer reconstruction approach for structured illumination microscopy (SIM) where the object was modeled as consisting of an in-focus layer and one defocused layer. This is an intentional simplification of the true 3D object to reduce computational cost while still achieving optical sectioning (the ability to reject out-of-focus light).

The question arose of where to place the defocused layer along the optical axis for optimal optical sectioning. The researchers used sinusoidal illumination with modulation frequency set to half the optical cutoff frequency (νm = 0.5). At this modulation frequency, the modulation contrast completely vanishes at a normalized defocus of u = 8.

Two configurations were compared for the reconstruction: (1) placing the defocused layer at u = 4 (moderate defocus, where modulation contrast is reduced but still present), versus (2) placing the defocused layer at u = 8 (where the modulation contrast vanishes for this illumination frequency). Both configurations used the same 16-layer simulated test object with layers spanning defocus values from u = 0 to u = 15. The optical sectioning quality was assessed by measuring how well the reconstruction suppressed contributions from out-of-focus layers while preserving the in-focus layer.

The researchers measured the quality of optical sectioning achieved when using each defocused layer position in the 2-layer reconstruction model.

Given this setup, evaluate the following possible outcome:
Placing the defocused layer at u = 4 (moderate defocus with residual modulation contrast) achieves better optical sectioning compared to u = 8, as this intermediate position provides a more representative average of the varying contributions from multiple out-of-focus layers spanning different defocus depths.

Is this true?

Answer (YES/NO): NO